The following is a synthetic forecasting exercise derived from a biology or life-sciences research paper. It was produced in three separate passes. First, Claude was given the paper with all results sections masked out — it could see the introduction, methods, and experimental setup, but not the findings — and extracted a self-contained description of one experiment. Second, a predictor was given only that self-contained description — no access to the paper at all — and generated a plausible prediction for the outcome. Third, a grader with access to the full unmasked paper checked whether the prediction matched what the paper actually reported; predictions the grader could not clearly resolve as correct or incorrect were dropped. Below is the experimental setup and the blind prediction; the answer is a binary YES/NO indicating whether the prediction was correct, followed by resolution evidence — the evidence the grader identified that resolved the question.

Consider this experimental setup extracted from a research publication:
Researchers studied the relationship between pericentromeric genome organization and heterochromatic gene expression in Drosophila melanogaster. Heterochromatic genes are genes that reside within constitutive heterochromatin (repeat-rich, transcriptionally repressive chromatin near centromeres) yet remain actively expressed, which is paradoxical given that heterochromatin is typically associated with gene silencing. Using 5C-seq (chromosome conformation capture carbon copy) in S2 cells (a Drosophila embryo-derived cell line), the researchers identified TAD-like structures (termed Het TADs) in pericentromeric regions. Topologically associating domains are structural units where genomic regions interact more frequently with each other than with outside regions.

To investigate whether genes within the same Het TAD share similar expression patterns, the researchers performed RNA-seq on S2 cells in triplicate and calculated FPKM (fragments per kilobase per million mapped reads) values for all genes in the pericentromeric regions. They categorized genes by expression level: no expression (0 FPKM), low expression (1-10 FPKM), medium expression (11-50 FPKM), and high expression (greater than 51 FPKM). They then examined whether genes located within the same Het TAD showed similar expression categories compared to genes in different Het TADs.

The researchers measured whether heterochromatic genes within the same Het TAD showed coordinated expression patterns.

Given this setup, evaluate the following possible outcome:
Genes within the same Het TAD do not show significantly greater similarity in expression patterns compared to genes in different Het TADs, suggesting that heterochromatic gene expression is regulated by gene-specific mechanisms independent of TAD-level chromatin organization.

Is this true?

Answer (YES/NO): NO